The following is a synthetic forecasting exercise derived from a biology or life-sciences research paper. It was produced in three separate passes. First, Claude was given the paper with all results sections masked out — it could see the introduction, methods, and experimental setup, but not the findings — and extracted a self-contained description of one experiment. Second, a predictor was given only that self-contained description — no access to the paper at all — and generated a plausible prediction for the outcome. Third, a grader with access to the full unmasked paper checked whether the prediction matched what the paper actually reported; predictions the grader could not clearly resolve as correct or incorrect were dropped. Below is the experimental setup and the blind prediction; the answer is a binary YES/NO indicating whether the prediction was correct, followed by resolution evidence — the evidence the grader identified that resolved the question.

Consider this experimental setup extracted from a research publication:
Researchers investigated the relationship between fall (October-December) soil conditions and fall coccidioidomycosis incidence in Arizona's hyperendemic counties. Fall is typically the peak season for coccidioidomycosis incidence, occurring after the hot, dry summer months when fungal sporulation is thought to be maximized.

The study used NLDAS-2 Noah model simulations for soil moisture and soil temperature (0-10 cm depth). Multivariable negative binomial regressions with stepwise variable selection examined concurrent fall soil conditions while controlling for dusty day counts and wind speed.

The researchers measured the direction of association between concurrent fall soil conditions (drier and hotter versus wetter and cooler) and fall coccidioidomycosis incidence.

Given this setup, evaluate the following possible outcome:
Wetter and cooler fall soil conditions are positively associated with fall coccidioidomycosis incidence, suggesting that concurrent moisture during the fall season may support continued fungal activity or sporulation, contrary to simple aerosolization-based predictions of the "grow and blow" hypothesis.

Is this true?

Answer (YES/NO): NO